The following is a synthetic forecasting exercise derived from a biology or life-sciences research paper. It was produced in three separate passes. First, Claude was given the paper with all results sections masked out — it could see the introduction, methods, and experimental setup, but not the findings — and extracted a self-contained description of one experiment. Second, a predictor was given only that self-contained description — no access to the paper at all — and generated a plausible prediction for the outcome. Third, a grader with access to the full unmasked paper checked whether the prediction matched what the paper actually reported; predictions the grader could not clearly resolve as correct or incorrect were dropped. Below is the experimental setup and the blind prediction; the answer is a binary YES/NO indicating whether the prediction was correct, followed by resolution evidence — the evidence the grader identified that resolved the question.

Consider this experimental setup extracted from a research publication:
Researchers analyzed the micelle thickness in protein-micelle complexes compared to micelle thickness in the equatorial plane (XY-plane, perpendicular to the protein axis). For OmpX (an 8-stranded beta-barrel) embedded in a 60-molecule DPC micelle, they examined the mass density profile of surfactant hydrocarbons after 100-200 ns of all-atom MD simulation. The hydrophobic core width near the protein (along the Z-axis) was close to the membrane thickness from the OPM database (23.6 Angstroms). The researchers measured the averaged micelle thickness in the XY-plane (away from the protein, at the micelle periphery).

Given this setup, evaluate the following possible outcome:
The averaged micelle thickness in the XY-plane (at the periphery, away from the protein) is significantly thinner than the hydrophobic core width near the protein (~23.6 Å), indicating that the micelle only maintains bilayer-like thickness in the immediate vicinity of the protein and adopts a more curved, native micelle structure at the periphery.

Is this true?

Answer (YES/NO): YES